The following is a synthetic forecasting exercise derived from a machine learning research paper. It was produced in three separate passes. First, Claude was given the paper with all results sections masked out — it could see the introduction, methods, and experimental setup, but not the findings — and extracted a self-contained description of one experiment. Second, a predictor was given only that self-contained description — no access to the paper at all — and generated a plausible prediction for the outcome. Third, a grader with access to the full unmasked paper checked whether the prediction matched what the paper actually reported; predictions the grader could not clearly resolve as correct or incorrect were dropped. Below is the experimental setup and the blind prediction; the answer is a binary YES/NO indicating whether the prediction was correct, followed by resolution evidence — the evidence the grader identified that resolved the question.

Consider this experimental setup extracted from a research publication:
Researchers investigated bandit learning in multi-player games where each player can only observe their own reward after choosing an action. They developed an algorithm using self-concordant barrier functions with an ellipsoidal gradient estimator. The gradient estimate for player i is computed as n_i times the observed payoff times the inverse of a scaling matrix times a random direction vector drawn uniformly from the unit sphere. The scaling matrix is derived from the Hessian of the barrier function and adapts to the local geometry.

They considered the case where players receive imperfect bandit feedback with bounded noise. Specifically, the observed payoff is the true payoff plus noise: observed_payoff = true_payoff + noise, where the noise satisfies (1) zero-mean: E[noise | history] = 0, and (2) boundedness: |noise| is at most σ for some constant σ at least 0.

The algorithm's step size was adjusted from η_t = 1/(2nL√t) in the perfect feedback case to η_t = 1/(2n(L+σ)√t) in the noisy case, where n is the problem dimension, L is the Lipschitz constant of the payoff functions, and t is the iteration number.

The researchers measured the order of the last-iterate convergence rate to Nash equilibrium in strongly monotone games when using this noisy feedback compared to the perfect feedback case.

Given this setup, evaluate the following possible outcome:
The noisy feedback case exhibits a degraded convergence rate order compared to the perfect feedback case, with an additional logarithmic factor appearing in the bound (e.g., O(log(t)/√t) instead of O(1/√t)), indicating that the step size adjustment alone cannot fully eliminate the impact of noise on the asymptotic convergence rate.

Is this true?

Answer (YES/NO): NO